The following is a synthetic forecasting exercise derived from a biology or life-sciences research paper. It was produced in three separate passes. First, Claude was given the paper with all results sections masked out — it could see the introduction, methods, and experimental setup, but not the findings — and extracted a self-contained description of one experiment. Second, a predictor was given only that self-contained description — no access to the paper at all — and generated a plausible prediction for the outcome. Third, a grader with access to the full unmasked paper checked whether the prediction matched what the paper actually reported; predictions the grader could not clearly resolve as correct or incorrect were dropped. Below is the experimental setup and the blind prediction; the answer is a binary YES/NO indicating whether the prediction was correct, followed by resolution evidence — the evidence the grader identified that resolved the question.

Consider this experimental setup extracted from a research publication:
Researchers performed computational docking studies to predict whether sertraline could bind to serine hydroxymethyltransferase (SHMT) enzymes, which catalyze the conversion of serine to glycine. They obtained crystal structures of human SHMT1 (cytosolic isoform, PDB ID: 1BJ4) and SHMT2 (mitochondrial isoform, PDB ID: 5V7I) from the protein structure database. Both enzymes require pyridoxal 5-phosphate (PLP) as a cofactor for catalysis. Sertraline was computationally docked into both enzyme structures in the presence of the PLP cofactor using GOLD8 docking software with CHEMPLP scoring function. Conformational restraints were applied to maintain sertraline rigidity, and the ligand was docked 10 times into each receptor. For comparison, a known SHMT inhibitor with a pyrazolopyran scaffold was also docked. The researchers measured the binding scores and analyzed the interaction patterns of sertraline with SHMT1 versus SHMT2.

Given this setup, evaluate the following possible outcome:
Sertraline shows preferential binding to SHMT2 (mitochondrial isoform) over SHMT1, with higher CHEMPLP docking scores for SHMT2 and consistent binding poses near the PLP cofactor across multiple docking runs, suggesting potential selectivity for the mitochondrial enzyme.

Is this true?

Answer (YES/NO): NO